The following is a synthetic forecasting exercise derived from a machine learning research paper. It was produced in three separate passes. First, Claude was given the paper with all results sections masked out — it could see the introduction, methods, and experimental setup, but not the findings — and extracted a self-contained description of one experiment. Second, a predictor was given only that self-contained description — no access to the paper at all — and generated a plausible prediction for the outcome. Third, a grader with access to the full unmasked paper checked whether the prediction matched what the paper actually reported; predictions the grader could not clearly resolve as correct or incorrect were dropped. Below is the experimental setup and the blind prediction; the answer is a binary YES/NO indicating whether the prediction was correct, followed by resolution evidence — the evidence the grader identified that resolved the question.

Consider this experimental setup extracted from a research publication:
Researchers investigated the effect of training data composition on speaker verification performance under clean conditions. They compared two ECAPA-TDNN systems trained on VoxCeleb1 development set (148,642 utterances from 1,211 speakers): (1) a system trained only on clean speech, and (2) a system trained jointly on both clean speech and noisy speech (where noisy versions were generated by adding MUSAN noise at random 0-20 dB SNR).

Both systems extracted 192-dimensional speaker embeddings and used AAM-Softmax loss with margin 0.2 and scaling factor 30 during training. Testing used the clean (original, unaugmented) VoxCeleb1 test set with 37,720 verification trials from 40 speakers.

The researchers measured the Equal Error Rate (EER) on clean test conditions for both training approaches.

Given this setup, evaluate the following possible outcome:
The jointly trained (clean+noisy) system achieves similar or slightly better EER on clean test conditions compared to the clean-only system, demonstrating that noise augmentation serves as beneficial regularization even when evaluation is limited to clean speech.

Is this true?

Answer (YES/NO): YES